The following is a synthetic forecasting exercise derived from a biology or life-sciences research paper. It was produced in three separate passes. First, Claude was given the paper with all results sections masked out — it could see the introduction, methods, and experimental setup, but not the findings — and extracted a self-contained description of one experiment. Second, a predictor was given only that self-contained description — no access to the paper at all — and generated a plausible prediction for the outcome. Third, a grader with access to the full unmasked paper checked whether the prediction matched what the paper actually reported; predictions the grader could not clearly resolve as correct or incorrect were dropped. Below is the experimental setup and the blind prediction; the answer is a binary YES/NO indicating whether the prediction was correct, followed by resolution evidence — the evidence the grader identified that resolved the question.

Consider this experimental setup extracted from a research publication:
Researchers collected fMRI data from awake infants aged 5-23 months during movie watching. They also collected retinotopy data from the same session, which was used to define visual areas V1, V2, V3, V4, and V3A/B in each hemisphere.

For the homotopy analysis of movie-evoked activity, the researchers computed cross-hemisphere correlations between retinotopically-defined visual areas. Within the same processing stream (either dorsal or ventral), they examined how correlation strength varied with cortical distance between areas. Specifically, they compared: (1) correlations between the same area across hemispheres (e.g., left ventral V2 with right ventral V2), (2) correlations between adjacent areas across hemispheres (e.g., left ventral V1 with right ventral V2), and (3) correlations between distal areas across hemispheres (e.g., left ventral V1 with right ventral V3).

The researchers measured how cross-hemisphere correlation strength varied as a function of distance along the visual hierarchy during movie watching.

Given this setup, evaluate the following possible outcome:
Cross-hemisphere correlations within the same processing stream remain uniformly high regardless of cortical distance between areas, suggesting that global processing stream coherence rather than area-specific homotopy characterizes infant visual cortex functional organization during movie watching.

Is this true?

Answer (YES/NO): NO